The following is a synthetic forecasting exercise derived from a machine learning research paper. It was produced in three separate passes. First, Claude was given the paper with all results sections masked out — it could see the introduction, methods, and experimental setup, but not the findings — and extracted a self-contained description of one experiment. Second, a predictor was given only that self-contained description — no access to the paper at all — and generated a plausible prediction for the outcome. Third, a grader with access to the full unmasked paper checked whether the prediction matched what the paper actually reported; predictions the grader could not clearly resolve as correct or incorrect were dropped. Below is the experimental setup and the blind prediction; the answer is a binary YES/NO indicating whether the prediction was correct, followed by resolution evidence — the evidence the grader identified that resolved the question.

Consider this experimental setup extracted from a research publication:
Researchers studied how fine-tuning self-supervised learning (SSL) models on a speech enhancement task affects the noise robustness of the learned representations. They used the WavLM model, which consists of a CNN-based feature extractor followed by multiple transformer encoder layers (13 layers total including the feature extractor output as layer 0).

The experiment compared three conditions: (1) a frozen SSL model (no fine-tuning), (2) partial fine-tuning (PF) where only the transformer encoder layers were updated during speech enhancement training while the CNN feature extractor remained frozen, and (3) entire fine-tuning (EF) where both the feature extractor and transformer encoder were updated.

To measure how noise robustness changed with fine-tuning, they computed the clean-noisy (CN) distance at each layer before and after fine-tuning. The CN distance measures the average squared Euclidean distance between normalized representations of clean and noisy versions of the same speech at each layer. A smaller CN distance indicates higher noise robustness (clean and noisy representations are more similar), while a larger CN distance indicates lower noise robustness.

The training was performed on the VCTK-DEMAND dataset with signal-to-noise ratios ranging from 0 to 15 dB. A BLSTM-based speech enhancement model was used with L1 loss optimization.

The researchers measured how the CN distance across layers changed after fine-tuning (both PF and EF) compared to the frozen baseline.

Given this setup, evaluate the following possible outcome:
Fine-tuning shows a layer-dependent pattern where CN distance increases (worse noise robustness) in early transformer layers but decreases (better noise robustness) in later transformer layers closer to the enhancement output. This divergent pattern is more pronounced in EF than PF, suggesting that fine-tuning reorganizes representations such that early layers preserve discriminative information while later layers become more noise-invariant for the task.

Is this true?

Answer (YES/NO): NO